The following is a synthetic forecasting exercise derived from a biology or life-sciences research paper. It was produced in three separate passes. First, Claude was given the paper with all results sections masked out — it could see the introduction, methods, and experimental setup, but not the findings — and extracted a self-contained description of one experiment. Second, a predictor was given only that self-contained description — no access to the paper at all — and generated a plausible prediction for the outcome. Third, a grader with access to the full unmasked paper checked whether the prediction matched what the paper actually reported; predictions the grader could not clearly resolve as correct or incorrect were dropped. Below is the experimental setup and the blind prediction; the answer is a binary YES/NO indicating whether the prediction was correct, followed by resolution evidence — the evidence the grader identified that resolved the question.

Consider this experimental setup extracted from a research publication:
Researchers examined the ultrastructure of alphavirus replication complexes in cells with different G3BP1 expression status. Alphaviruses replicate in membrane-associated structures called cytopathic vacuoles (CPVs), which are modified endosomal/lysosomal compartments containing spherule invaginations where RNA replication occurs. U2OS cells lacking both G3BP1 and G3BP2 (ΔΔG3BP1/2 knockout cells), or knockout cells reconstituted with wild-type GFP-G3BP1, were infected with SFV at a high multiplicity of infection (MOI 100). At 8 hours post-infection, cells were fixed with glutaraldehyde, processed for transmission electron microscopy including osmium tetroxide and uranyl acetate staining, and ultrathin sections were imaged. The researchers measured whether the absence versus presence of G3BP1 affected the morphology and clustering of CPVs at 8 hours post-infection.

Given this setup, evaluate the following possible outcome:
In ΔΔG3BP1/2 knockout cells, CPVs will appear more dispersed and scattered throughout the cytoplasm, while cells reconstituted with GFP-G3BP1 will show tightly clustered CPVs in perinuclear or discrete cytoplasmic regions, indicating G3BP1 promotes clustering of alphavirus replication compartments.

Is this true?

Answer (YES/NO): YES